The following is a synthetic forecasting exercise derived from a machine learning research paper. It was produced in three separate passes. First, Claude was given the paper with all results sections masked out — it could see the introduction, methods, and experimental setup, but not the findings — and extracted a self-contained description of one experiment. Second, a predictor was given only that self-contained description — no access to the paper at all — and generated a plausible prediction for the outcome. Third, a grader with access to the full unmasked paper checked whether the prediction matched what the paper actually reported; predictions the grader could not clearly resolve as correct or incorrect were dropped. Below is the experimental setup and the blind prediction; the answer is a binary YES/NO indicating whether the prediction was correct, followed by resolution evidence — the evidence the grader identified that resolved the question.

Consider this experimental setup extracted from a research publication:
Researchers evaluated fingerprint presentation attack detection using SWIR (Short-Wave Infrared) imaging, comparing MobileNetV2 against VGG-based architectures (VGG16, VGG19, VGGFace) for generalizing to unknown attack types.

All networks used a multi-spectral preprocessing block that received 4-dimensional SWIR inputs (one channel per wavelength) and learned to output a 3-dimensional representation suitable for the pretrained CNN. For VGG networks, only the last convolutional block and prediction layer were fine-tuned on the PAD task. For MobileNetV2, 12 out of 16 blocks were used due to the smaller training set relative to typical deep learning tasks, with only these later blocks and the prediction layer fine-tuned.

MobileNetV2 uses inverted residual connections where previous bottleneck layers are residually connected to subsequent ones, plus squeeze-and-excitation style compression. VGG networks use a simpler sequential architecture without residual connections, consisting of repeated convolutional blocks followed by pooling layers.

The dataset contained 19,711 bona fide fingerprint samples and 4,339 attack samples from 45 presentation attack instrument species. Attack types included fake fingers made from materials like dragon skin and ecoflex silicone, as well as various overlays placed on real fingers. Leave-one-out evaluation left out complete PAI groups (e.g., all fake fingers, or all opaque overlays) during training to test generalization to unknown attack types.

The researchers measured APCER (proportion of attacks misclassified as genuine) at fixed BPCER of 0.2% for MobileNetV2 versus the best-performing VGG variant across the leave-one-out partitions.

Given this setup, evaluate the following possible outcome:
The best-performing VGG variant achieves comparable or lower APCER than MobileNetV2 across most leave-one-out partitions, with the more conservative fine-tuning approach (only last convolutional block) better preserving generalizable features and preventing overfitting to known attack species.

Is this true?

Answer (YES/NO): NO